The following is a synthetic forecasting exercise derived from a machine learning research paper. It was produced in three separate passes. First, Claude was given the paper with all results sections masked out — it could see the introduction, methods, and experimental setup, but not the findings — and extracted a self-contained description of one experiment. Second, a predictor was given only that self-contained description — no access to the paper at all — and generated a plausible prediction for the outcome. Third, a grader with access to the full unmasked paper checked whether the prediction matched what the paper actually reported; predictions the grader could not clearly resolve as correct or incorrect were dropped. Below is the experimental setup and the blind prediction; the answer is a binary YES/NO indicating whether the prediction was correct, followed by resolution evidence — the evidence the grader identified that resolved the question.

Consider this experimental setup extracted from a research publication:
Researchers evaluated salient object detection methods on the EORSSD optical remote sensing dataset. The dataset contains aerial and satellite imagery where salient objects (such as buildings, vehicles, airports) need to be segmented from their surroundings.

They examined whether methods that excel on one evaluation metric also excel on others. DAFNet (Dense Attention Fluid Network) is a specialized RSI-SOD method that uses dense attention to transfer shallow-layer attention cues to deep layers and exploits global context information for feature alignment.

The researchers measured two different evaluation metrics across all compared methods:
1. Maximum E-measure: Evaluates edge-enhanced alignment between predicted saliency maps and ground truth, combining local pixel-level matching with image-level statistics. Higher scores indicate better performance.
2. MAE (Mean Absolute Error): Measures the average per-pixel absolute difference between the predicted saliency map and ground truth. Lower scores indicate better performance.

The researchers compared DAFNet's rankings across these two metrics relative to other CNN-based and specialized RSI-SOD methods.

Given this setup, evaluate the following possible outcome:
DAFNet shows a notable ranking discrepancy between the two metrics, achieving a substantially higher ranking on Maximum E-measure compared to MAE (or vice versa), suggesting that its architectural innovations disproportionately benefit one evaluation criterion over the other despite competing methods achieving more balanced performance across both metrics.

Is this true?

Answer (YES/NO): NO